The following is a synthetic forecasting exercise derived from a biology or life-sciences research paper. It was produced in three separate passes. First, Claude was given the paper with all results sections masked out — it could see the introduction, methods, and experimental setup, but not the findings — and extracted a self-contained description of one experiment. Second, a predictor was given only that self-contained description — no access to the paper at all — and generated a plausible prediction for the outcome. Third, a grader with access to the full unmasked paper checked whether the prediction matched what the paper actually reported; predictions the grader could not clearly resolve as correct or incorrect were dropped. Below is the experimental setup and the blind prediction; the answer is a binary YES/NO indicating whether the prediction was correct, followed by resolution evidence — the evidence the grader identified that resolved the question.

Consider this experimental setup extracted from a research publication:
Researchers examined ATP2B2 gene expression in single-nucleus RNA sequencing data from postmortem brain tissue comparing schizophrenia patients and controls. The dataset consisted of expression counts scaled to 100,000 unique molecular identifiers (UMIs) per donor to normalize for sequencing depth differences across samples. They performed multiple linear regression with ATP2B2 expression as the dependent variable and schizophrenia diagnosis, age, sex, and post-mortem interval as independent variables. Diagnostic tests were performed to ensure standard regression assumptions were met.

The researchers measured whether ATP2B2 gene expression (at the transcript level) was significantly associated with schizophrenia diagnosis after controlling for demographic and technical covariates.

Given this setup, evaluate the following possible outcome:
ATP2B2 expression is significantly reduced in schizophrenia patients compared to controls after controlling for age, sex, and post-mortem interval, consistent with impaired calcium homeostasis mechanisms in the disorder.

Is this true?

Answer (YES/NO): YES